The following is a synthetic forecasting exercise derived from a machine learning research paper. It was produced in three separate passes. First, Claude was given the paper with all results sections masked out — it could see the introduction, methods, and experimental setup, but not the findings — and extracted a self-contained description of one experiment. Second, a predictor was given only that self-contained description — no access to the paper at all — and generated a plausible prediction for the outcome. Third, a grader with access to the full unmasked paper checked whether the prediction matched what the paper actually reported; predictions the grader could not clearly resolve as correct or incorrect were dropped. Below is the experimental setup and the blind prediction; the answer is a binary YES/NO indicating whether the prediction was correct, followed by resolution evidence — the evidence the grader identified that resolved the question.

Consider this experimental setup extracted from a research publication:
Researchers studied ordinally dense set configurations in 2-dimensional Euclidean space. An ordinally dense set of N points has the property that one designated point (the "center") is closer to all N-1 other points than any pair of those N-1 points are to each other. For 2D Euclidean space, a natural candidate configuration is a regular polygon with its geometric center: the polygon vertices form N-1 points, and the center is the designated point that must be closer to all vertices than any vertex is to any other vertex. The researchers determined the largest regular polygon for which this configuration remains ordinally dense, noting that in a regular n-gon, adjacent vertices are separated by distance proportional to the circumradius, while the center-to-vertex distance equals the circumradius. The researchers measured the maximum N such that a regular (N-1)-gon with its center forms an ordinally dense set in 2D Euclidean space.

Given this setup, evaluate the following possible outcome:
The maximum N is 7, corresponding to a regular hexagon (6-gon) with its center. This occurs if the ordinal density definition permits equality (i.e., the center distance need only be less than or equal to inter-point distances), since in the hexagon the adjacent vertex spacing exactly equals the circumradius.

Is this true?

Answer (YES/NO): YES